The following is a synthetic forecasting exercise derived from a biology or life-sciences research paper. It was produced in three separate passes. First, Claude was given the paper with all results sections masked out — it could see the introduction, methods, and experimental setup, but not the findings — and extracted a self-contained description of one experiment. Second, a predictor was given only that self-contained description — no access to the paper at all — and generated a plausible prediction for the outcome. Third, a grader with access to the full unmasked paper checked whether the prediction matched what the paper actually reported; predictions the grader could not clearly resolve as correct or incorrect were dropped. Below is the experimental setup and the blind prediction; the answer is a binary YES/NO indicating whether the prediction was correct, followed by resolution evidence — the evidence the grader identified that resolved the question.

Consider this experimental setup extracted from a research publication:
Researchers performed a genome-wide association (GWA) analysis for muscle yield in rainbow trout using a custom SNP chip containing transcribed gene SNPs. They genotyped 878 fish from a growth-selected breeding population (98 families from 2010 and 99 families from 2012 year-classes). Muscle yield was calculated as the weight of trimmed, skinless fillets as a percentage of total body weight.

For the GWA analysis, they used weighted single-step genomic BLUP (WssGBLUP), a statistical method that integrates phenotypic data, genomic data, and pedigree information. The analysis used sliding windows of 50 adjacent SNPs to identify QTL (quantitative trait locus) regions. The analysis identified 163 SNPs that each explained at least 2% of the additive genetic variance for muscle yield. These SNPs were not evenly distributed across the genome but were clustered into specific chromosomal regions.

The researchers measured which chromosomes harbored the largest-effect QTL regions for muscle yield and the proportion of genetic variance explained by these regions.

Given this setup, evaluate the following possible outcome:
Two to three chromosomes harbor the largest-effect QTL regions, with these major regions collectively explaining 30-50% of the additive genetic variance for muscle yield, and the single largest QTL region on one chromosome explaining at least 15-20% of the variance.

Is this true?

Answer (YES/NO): NO